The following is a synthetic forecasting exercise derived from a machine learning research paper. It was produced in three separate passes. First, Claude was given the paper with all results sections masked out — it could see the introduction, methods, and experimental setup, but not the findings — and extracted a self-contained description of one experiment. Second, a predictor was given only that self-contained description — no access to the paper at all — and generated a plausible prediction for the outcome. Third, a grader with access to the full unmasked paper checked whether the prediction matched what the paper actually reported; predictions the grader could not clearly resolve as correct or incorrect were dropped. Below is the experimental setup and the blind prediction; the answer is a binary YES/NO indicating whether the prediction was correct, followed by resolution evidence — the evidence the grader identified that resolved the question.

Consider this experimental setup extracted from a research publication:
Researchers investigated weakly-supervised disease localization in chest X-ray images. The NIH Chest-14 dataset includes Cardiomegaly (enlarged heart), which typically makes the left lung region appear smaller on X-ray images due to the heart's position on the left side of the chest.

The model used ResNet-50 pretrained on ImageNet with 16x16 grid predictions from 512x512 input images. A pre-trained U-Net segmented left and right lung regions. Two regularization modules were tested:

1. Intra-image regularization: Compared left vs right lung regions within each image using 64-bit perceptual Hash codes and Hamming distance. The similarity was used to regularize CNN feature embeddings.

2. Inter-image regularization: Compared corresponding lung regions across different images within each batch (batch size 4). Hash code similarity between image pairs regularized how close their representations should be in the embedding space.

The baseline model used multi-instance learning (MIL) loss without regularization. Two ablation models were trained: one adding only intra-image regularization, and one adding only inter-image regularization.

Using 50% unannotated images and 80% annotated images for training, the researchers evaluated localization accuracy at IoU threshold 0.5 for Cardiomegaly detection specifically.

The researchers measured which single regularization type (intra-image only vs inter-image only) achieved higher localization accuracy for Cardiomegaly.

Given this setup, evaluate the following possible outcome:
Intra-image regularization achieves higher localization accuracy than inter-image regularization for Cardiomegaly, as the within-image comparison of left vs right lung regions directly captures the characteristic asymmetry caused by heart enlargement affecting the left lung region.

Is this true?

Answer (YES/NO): NO